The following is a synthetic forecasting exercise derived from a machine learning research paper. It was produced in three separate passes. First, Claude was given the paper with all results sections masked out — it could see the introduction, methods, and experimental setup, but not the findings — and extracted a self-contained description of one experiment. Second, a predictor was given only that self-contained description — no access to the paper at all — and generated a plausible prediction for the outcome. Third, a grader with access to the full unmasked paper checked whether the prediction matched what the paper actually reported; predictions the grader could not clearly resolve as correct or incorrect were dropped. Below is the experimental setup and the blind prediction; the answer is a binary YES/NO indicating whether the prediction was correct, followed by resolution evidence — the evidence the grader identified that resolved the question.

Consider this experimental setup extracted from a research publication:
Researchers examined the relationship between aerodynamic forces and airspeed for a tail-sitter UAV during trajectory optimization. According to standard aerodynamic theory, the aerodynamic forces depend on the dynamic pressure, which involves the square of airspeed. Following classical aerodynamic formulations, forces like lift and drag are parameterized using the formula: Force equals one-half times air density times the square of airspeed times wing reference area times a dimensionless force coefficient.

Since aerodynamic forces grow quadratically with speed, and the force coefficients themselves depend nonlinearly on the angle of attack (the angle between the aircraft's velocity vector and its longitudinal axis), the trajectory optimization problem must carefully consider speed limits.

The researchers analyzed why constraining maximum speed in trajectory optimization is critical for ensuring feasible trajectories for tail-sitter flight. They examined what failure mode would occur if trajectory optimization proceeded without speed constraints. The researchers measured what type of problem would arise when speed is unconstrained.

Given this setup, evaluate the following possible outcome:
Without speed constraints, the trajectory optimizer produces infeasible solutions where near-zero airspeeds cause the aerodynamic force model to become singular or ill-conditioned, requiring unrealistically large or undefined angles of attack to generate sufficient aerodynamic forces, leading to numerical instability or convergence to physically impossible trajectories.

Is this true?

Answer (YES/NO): NO